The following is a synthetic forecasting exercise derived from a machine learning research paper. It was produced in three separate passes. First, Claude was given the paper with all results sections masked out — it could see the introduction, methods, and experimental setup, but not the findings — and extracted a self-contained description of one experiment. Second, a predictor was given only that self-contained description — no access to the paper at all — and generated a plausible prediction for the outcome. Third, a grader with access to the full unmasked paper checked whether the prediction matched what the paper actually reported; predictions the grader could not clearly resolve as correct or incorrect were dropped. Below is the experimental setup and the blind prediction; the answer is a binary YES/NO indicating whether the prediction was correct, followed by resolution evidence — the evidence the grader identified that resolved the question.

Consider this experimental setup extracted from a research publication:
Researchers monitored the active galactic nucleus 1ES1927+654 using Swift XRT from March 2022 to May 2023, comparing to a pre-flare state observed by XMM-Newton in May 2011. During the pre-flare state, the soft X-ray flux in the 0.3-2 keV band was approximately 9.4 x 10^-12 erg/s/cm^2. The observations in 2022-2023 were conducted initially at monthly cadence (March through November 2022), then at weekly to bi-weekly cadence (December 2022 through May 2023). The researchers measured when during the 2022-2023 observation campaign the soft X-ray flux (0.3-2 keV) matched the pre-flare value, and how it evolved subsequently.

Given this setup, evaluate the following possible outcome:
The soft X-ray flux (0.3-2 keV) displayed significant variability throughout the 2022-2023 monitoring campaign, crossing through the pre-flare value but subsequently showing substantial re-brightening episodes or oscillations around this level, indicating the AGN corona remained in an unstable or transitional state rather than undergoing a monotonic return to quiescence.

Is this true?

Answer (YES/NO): NO